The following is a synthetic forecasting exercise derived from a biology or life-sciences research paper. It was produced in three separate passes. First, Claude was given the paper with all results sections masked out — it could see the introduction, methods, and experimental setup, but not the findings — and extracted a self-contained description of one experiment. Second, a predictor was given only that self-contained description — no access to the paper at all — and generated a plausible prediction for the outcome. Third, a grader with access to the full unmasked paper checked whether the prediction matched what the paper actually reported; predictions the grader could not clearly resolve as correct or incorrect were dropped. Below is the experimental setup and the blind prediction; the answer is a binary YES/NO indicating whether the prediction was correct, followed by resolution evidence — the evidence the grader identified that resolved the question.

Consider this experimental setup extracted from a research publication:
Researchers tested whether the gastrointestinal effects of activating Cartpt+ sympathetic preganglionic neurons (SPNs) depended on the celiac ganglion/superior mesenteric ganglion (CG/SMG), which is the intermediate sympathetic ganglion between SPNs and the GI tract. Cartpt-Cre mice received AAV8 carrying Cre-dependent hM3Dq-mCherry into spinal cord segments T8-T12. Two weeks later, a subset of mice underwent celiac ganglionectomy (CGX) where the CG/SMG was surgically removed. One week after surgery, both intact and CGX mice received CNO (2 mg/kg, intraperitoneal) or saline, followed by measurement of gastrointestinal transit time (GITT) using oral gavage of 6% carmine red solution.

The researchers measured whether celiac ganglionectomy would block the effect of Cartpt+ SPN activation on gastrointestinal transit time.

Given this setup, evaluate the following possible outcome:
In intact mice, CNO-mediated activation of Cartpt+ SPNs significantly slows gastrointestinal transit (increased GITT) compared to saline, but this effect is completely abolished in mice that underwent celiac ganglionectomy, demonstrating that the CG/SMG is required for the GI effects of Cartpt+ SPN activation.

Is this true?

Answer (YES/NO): YES